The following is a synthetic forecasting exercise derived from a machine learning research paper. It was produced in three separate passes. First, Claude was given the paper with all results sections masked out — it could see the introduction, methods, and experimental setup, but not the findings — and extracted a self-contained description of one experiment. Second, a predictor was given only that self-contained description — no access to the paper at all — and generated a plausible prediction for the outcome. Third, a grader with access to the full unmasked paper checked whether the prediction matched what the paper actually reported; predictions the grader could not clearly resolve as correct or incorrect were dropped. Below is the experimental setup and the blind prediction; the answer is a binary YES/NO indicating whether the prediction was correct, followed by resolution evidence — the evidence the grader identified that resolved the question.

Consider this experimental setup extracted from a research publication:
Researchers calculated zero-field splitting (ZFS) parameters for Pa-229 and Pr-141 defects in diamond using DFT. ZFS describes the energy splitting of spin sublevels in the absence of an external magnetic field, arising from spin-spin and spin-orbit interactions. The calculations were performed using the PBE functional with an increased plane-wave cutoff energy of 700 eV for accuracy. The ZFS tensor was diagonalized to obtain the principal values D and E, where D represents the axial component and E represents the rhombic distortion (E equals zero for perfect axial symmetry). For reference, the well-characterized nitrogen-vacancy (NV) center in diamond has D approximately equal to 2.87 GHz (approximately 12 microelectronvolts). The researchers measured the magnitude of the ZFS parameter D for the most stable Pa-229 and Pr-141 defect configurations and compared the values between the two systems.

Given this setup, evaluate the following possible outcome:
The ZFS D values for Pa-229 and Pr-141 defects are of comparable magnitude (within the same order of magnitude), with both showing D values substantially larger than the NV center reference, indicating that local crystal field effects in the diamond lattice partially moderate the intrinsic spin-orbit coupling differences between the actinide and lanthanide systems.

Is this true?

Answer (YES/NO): NO